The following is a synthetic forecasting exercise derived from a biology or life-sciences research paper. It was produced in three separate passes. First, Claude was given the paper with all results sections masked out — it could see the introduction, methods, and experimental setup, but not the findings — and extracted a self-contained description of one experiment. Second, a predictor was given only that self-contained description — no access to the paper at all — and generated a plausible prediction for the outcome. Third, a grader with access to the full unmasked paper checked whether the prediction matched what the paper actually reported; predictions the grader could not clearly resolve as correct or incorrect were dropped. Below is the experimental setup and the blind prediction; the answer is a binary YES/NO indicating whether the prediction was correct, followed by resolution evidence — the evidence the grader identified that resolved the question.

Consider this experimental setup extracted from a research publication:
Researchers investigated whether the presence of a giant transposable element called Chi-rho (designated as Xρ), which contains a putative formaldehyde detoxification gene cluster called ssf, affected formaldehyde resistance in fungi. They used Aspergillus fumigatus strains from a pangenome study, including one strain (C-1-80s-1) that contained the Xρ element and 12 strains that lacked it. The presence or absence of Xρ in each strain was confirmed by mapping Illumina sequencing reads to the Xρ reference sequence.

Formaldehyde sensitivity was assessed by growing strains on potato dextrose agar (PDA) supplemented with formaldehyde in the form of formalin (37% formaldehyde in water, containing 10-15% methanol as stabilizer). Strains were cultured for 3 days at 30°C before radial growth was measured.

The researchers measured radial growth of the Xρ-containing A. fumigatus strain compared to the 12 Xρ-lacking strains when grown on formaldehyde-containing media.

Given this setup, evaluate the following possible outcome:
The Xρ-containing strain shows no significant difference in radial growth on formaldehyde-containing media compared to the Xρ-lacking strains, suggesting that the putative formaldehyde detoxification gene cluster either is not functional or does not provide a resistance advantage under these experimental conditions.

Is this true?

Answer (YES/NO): NO